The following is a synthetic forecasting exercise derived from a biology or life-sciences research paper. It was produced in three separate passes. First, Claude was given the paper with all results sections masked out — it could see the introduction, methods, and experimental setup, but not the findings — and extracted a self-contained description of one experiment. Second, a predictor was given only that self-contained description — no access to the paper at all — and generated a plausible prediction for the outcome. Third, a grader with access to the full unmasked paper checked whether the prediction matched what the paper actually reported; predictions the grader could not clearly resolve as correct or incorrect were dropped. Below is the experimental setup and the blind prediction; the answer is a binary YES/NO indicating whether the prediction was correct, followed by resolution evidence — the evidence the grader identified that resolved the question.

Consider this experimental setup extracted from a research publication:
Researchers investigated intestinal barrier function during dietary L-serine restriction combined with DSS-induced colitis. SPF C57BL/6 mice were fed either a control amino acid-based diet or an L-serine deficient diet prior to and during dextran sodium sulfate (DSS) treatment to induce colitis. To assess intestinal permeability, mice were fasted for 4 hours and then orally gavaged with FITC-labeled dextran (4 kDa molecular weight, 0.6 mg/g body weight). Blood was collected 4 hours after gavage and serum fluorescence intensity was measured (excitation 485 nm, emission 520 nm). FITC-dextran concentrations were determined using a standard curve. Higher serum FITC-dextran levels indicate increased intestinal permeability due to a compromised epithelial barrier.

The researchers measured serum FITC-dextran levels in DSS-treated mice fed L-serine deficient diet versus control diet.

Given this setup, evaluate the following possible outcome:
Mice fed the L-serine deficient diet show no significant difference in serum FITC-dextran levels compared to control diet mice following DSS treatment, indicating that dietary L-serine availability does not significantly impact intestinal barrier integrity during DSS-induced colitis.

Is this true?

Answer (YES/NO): NO